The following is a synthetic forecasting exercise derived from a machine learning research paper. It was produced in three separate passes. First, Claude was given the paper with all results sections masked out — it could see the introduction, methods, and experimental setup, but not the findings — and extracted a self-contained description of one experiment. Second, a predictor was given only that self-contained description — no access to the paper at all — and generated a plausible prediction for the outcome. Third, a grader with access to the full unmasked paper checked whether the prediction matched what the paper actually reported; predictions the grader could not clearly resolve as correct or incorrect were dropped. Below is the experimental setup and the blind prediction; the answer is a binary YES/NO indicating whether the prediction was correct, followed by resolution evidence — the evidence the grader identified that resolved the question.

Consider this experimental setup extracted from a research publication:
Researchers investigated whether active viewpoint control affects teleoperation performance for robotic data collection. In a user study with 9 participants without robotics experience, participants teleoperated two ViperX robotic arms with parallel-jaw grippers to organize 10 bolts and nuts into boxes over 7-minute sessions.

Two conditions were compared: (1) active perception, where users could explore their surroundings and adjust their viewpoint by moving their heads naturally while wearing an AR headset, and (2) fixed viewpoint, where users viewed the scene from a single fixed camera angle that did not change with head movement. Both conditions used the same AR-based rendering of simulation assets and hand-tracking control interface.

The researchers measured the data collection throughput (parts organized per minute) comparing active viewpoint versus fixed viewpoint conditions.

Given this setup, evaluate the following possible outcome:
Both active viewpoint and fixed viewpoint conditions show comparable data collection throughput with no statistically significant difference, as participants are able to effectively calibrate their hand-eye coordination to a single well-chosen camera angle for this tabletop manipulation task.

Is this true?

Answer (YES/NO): NO